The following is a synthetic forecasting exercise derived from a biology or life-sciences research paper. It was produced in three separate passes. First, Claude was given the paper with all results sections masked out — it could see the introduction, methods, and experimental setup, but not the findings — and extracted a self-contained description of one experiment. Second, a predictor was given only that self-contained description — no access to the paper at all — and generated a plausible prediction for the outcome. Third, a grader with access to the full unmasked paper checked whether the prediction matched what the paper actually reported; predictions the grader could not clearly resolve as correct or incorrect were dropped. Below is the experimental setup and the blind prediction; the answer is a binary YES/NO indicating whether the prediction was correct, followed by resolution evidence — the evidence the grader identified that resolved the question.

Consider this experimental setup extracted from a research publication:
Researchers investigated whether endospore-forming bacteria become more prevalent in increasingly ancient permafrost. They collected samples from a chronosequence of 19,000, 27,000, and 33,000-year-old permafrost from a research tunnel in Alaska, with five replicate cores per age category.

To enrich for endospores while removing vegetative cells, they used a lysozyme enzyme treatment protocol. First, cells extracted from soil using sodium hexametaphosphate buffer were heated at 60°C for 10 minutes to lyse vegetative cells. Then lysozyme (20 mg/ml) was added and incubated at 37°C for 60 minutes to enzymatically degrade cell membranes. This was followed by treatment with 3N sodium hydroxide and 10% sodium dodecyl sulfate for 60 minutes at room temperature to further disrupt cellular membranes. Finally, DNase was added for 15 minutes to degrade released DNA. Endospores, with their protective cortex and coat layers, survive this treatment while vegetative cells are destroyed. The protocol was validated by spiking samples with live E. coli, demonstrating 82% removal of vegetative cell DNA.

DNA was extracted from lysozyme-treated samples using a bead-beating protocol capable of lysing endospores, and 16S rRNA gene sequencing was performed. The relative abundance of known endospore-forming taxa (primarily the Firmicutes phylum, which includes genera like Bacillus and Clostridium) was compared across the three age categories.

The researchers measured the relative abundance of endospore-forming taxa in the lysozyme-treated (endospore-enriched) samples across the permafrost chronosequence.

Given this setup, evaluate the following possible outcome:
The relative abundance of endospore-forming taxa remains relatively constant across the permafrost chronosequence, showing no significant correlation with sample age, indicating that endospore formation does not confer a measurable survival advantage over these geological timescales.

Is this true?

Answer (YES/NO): NO